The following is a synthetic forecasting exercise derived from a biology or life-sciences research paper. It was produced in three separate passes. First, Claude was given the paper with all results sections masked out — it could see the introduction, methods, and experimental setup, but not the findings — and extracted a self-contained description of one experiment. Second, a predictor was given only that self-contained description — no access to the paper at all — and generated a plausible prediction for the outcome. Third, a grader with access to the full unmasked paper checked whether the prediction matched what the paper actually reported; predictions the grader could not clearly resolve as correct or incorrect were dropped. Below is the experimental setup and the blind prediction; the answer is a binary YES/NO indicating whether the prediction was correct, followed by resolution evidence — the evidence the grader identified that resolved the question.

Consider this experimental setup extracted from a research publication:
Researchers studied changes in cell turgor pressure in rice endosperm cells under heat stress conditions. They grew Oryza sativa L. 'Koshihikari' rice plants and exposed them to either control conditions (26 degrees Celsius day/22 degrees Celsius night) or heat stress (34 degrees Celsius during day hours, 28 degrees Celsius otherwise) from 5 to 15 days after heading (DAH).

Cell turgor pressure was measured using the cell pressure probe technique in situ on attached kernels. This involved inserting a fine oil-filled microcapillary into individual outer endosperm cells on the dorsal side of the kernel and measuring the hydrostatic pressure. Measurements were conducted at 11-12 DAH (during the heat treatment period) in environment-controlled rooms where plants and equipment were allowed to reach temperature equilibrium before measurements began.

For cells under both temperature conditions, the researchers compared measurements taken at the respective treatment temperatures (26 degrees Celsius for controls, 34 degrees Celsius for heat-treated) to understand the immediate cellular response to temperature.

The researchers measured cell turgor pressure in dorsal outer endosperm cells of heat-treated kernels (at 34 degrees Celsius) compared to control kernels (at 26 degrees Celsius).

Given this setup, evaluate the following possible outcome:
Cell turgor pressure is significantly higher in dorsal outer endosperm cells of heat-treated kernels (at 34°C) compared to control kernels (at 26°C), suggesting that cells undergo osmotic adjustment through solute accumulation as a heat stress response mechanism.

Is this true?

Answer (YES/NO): NO